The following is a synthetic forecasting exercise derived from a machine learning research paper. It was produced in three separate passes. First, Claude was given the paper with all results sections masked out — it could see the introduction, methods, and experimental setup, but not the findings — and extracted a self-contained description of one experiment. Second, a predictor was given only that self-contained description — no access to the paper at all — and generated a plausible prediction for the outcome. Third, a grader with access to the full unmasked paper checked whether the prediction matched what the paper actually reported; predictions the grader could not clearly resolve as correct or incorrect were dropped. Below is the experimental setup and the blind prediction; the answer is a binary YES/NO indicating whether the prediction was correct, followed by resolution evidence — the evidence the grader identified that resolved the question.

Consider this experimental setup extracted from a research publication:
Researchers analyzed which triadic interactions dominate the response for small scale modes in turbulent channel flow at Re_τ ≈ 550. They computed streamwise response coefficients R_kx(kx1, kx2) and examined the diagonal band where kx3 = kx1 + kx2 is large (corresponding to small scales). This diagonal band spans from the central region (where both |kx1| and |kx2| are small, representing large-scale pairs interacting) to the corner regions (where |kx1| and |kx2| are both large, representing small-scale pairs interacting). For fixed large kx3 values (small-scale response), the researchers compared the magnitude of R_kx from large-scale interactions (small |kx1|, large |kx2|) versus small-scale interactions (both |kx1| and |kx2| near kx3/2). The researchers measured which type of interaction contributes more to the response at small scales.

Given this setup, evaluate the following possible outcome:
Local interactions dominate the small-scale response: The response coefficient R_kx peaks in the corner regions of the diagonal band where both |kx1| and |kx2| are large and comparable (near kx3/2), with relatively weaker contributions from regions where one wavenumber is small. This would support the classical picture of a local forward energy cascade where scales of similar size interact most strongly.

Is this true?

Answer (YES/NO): NO